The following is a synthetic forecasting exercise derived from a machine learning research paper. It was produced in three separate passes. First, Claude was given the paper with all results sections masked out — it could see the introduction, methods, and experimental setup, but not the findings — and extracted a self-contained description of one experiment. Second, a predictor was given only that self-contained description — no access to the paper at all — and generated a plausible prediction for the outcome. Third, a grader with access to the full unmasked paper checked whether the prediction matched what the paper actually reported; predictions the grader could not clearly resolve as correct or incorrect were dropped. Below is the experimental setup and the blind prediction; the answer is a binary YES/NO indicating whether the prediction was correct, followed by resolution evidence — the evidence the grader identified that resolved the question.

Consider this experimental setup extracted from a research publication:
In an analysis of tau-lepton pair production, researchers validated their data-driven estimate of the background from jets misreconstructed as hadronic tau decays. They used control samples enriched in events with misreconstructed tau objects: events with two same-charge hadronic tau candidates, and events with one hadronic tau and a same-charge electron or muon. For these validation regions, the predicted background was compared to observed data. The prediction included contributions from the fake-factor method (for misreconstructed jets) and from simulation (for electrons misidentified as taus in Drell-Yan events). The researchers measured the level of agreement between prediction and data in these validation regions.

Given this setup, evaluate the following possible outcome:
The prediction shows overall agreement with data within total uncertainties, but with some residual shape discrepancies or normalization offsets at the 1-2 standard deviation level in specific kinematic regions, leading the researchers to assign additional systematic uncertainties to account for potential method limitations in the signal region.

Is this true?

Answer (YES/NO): NO